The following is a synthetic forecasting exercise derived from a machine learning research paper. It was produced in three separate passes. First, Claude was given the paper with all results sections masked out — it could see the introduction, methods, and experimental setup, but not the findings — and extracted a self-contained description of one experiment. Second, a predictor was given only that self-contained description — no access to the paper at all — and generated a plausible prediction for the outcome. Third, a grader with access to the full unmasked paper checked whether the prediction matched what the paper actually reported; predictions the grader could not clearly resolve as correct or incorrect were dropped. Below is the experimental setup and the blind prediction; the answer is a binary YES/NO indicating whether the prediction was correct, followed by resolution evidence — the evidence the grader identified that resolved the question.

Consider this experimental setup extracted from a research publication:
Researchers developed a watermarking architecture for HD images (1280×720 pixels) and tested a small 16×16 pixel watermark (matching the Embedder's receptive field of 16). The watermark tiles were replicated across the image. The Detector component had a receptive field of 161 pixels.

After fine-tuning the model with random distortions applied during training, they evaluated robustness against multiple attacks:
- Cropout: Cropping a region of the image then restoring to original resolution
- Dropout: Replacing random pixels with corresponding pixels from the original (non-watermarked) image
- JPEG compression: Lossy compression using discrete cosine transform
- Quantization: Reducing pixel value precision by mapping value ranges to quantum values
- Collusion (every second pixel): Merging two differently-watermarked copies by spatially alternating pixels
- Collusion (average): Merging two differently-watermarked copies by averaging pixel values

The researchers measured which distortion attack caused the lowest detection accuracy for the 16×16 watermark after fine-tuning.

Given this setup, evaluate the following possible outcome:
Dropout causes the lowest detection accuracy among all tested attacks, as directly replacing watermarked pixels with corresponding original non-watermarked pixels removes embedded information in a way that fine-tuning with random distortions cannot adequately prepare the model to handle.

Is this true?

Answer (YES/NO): NO